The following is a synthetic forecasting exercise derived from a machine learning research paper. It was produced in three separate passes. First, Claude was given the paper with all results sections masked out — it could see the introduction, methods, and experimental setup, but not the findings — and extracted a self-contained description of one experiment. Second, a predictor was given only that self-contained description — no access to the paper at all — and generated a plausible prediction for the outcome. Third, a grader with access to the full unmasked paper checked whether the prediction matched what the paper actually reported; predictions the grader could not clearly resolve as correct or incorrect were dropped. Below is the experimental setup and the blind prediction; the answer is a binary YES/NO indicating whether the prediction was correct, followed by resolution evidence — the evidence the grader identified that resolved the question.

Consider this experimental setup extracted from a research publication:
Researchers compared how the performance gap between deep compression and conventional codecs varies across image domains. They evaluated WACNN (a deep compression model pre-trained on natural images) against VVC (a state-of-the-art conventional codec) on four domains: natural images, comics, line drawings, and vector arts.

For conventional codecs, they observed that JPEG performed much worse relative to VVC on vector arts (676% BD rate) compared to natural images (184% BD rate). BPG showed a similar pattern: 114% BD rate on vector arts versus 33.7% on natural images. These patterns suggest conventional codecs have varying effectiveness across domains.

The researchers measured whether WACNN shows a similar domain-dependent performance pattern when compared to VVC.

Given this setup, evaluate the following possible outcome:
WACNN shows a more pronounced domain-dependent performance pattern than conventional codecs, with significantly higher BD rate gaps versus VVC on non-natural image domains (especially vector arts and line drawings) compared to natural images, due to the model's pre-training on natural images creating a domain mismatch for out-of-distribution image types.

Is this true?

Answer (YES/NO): NO